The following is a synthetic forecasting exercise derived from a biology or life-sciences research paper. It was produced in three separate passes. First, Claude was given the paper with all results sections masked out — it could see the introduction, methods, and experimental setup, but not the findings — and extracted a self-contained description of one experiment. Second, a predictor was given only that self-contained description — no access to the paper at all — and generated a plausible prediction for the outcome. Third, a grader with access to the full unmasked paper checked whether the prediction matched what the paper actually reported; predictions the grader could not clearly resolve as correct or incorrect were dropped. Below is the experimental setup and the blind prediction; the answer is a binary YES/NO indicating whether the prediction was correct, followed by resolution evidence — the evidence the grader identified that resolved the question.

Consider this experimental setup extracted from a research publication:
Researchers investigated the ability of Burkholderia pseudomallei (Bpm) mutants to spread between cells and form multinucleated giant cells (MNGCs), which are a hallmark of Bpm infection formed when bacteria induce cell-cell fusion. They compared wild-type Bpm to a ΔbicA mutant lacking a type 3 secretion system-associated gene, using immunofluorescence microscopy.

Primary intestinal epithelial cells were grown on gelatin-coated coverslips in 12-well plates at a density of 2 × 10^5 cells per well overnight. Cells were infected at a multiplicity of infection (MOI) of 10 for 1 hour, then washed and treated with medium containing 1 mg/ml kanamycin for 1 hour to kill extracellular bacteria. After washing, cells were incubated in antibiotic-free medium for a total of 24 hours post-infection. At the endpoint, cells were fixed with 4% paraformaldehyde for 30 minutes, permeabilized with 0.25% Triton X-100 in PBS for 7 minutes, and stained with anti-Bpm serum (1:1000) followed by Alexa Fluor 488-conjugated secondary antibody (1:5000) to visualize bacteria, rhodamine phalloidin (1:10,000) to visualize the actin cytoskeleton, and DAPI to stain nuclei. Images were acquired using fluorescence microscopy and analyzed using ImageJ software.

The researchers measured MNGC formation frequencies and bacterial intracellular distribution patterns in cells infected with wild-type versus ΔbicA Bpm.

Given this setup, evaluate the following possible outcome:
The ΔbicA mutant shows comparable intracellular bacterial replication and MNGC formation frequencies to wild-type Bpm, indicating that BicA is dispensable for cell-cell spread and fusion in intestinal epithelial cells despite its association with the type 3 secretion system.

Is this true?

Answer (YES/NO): NO